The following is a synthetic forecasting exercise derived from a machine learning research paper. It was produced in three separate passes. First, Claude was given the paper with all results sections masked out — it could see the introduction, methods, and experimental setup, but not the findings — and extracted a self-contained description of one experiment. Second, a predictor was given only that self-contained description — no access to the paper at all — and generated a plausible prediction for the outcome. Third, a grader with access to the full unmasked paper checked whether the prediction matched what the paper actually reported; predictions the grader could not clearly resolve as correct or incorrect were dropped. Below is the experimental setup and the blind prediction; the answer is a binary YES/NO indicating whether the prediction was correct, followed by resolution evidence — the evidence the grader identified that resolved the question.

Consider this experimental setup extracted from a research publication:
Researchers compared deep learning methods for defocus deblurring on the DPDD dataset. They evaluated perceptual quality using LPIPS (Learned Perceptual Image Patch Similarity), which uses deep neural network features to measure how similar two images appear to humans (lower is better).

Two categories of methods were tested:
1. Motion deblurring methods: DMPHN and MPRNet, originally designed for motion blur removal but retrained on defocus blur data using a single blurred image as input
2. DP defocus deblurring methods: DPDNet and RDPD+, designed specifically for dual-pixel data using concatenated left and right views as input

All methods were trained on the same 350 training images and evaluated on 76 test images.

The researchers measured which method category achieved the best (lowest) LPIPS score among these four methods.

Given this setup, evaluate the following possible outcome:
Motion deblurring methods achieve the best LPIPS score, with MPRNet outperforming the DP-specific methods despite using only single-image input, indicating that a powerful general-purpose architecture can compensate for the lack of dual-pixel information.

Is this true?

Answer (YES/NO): NO